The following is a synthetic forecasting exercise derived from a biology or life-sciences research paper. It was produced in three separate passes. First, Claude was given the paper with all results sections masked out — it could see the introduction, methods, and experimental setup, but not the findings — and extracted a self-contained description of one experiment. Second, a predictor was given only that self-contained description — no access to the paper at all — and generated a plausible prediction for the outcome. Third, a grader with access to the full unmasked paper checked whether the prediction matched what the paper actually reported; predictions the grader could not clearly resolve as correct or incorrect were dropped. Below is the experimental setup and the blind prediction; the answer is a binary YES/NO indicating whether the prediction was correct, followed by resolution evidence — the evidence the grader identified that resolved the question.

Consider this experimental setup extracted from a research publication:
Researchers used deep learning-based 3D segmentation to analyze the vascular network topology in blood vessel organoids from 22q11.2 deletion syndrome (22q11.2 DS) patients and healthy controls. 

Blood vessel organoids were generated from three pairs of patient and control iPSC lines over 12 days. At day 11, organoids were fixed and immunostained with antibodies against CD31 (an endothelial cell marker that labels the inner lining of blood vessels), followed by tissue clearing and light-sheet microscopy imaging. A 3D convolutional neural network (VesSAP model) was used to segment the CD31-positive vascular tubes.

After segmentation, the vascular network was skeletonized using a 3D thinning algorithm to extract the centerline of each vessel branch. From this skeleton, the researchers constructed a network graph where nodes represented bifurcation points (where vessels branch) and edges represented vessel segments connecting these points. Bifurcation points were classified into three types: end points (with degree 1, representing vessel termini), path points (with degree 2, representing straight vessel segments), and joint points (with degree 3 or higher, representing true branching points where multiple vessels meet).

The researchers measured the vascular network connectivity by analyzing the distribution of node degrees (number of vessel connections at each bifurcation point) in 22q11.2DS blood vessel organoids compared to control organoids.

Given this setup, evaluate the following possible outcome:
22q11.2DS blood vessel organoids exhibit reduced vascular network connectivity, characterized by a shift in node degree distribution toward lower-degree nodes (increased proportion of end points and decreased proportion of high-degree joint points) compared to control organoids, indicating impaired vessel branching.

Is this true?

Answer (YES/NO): YES